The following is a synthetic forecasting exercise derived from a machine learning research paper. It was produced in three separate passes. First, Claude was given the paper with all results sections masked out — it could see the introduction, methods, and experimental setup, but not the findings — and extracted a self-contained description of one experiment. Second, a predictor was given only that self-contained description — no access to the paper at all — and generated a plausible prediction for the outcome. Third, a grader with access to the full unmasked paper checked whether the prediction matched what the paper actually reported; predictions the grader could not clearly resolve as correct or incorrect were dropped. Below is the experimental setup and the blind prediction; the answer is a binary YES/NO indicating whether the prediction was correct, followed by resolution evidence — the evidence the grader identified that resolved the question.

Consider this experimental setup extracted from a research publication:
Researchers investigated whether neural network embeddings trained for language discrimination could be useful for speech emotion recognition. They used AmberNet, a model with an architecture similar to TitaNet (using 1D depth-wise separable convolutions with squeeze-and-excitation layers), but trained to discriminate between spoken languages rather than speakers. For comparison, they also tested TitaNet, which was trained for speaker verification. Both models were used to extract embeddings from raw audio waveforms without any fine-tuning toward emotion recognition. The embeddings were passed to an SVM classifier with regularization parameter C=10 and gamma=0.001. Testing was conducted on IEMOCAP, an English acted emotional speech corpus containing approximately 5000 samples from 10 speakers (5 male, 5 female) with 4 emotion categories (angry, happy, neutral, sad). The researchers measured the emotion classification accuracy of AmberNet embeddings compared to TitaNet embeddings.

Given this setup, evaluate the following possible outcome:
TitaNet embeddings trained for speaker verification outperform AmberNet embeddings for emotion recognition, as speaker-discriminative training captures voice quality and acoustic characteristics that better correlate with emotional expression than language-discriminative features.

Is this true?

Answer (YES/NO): NO